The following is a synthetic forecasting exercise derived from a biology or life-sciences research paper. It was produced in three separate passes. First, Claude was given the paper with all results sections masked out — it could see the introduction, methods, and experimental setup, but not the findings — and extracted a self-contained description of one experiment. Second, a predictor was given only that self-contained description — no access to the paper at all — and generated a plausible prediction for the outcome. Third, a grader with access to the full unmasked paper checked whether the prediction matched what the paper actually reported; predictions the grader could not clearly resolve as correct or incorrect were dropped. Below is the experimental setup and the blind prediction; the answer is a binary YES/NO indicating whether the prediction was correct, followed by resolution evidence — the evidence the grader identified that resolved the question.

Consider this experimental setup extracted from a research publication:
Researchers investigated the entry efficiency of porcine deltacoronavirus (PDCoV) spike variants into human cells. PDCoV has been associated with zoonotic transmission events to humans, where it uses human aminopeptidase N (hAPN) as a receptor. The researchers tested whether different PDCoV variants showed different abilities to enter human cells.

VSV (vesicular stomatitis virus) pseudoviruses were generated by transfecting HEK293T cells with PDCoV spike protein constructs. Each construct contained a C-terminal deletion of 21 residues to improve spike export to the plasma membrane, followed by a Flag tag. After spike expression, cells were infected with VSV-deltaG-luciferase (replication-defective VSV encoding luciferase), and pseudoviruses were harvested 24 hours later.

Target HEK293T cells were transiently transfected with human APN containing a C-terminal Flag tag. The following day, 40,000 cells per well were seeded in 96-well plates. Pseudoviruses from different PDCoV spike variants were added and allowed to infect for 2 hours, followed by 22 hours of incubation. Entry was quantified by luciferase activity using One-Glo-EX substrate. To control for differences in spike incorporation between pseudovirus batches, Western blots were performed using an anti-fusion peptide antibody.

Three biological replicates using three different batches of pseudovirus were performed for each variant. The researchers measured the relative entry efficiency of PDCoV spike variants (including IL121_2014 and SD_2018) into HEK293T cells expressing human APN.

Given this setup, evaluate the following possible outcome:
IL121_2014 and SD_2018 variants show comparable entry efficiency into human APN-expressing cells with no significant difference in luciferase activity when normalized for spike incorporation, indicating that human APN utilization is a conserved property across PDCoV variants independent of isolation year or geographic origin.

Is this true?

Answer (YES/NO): NO